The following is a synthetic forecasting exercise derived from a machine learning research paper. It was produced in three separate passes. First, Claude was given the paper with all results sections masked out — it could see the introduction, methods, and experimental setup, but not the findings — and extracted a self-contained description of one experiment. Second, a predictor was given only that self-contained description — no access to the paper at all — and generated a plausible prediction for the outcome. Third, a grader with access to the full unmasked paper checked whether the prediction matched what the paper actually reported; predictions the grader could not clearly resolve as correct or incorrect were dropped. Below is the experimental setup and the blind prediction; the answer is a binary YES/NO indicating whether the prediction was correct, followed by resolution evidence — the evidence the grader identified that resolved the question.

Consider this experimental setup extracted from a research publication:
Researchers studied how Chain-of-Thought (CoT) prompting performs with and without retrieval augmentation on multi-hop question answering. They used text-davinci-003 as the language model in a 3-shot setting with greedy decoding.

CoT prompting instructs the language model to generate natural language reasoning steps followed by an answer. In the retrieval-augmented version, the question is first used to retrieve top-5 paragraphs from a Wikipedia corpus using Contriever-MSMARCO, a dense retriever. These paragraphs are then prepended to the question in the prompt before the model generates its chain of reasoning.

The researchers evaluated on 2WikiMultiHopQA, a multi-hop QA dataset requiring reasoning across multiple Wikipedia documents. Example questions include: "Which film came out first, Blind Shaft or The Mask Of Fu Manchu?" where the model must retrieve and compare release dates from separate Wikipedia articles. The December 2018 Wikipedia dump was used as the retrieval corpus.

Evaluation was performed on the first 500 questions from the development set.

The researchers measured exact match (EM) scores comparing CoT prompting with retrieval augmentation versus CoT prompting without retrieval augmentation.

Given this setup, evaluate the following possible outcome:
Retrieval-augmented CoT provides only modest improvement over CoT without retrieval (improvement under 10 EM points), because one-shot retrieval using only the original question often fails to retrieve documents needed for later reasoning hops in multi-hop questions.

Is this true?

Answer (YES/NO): YES